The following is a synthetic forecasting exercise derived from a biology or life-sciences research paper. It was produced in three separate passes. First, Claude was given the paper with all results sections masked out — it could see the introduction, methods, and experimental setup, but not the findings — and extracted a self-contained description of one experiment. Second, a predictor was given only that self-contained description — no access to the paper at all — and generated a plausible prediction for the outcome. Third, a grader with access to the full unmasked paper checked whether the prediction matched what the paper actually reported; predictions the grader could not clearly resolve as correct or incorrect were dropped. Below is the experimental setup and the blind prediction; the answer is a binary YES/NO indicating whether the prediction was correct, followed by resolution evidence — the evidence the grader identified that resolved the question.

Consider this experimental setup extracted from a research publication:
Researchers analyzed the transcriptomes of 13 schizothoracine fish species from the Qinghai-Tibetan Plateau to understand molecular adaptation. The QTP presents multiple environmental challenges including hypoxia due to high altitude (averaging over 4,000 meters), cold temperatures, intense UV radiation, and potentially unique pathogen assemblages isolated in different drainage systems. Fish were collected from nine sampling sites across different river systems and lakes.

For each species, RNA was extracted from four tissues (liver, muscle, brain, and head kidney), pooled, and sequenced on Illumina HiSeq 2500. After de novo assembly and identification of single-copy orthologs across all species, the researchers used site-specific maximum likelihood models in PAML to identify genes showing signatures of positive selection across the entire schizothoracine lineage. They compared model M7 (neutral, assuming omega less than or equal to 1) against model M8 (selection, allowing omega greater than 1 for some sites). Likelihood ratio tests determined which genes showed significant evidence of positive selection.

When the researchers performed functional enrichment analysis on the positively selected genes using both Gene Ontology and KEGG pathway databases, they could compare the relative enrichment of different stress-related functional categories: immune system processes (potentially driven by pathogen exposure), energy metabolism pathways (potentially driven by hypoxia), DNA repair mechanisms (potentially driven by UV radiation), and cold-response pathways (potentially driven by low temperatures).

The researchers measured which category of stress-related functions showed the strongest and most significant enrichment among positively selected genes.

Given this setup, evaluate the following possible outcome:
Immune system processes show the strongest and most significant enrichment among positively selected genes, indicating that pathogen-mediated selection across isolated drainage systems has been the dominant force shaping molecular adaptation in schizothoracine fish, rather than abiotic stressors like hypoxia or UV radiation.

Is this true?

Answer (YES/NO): YES